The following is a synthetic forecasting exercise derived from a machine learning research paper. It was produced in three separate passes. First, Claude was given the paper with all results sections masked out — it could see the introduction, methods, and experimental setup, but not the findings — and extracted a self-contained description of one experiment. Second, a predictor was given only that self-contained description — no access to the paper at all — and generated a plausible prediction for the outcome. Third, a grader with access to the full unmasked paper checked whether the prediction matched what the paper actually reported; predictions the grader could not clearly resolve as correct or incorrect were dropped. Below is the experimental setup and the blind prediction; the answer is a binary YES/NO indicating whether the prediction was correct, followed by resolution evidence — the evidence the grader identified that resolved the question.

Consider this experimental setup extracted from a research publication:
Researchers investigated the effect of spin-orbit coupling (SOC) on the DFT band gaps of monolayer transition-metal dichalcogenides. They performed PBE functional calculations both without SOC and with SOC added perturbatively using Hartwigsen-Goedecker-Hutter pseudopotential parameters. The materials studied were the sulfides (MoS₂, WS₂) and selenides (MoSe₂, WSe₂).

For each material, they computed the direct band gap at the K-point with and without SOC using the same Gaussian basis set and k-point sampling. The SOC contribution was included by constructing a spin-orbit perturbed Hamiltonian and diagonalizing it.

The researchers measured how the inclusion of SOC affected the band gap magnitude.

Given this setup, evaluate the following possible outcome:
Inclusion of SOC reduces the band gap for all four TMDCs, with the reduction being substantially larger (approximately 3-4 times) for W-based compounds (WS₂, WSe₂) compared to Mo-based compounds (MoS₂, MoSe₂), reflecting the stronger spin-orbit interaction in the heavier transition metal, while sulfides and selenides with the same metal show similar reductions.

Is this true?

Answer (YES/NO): NO